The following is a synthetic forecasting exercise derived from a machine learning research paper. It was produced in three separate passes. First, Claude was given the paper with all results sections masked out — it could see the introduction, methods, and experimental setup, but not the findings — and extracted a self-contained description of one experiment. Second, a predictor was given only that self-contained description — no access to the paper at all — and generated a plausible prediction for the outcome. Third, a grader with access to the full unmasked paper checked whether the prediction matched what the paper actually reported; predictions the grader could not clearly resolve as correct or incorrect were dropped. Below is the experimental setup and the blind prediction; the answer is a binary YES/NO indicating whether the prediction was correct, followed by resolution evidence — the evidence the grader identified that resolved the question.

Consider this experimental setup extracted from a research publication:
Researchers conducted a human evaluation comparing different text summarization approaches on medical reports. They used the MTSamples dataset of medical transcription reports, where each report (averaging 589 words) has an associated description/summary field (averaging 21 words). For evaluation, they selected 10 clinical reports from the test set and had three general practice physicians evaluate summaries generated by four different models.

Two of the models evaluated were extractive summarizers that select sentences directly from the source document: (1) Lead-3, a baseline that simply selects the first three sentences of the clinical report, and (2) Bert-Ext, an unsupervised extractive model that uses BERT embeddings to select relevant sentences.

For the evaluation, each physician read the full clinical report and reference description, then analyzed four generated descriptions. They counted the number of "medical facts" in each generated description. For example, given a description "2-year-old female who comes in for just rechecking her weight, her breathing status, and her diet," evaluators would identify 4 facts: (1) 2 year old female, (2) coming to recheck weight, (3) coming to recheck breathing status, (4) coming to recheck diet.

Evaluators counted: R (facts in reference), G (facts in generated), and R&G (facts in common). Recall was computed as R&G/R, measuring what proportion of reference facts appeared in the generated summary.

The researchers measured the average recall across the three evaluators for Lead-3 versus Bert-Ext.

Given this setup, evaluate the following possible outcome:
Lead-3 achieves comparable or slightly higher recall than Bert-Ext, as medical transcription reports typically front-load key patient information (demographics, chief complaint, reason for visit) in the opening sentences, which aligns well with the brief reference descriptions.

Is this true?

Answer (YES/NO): YES